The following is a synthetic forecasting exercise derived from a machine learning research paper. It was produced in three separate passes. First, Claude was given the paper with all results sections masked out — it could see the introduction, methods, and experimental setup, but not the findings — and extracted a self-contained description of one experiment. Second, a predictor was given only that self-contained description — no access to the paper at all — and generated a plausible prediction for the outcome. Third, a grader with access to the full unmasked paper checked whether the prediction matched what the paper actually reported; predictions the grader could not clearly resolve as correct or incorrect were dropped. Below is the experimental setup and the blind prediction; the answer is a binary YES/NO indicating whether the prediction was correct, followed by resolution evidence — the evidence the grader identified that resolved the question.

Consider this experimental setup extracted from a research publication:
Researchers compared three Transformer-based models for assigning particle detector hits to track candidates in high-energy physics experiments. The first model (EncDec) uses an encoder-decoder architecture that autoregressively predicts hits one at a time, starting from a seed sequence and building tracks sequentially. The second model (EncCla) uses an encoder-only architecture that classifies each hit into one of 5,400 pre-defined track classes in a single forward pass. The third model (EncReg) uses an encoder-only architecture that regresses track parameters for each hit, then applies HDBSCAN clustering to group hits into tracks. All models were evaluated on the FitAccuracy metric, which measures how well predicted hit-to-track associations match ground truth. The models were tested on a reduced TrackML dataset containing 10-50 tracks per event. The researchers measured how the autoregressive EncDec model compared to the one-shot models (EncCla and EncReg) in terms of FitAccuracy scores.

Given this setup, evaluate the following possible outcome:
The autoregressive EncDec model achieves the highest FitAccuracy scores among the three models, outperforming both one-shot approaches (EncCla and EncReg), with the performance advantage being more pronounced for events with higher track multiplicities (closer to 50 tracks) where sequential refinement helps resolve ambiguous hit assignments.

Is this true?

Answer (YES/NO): NO